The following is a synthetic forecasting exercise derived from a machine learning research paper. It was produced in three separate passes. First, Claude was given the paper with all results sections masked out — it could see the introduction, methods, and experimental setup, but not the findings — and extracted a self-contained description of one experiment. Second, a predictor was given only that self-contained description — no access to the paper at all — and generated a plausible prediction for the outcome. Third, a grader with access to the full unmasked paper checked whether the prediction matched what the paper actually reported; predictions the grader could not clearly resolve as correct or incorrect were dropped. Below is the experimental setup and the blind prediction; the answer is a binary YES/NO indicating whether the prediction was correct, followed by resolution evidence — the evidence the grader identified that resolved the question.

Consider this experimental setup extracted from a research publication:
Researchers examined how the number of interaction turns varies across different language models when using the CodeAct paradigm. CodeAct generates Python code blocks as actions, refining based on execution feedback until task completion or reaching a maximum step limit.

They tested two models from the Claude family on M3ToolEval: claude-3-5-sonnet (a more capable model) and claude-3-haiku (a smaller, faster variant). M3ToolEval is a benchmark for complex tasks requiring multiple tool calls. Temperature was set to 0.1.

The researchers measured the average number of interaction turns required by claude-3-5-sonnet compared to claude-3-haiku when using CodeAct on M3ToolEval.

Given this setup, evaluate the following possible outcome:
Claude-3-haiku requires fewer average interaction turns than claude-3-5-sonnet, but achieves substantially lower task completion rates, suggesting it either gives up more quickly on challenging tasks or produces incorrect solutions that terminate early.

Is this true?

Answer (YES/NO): NO